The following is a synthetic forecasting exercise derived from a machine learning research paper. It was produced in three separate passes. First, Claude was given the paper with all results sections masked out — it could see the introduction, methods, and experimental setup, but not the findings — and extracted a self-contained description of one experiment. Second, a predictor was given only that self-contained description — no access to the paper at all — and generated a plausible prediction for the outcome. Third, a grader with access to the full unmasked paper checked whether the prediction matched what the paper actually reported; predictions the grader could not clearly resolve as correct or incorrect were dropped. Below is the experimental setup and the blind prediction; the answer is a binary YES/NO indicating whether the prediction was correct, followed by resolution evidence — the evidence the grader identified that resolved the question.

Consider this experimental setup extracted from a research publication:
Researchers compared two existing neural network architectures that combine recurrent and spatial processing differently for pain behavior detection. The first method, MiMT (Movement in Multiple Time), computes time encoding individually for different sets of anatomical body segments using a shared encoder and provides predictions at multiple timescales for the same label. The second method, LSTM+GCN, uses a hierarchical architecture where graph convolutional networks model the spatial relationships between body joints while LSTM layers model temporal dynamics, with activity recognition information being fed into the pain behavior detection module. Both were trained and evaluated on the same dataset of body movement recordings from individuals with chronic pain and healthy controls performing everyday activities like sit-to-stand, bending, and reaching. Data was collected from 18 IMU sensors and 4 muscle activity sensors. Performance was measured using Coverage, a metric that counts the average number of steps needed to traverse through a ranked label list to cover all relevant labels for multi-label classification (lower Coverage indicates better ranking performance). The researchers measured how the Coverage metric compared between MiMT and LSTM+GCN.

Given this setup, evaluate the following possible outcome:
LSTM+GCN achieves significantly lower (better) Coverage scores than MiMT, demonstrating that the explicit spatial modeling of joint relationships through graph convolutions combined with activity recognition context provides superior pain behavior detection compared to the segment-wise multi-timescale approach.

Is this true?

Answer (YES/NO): NO